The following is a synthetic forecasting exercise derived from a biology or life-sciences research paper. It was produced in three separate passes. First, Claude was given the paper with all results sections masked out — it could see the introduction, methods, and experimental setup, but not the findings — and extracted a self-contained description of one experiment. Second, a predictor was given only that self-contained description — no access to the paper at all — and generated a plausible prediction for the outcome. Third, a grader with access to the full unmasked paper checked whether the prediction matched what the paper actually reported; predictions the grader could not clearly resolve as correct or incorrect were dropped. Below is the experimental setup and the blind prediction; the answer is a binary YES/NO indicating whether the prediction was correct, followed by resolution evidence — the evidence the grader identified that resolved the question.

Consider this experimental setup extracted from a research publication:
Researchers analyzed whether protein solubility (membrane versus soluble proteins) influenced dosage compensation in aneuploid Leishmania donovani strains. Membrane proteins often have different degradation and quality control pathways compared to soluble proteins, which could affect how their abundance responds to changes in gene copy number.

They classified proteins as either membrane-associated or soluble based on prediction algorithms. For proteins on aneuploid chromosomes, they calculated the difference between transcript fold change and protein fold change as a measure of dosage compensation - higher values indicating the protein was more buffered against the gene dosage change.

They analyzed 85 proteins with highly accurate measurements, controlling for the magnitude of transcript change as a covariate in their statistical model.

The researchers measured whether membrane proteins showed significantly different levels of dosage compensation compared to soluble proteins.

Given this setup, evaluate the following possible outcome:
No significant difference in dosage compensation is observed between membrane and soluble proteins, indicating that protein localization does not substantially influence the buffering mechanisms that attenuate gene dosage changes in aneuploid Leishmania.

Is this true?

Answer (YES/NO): NO